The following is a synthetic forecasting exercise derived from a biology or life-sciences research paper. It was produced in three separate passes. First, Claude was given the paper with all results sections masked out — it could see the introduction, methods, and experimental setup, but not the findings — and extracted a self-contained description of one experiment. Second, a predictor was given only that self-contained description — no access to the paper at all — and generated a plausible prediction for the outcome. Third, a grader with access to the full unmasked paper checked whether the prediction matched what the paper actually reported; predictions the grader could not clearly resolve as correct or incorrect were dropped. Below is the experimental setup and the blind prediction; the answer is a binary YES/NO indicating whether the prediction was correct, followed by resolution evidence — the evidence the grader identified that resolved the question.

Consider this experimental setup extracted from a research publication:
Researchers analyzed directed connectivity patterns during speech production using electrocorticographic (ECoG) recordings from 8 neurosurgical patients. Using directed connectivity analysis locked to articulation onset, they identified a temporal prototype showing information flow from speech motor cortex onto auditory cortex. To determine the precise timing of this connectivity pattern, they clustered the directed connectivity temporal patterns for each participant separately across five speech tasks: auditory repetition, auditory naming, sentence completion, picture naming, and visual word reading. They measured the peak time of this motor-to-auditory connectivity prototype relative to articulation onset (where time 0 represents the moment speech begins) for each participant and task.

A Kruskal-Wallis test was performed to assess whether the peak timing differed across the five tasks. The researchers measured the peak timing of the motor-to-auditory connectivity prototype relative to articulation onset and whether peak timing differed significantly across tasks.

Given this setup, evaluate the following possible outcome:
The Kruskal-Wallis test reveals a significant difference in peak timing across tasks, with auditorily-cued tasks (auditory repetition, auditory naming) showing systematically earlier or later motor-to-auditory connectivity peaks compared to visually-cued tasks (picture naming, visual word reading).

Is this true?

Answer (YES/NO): NO